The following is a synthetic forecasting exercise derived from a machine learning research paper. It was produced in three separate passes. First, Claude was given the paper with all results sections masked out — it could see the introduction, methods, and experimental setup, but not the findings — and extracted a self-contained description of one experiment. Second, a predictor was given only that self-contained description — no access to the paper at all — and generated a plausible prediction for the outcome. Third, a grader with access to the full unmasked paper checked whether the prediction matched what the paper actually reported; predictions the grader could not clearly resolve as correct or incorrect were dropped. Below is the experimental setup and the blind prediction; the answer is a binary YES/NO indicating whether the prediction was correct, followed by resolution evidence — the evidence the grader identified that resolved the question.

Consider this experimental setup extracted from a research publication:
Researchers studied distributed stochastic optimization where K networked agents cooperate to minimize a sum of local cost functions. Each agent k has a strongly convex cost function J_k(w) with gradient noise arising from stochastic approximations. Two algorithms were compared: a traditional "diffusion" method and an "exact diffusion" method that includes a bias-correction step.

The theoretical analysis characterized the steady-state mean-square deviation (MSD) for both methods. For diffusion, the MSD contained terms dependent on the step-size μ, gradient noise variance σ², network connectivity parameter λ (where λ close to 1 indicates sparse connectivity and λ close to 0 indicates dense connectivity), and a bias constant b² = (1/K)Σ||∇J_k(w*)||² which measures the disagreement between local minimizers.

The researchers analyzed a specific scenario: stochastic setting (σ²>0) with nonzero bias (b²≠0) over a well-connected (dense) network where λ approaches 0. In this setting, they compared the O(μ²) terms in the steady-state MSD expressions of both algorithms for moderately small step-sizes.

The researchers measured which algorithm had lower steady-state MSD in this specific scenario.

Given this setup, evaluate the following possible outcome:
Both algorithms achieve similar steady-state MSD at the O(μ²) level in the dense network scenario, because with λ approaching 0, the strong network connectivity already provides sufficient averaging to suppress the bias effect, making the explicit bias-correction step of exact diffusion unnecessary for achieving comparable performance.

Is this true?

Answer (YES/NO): NO